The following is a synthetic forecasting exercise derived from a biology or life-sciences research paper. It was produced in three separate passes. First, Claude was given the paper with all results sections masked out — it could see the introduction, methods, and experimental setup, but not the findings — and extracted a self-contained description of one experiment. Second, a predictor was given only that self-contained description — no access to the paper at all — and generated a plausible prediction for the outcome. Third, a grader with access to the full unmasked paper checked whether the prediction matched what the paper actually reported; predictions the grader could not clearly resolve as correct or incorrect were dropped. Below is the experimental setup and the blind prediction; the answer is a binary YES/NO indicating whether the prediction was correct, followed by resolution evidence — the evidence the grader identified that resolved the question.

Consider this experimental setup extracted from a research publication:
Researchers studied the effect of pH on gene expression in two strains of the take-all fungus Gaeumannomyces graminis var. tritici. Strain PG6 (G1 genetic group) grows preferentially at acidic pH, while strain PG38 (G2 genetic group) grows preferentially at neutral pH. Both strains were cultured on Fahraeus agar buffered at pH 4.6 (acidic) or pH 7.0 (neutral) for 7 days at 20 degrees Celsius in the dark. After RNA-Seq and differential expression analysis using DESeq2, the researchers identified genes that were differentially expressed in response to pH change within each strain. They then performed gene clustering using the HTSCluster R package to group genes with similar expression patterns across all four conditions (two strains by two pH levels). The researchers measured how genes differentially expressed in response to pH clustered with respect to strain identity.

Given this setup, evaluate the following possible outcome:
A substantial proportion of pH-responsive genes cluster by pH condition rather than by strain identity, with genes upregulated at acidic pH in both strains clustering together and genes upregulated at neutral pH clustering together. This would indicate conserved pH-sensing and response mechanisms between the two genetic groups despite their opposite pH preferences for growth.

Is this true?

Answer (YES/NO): NO